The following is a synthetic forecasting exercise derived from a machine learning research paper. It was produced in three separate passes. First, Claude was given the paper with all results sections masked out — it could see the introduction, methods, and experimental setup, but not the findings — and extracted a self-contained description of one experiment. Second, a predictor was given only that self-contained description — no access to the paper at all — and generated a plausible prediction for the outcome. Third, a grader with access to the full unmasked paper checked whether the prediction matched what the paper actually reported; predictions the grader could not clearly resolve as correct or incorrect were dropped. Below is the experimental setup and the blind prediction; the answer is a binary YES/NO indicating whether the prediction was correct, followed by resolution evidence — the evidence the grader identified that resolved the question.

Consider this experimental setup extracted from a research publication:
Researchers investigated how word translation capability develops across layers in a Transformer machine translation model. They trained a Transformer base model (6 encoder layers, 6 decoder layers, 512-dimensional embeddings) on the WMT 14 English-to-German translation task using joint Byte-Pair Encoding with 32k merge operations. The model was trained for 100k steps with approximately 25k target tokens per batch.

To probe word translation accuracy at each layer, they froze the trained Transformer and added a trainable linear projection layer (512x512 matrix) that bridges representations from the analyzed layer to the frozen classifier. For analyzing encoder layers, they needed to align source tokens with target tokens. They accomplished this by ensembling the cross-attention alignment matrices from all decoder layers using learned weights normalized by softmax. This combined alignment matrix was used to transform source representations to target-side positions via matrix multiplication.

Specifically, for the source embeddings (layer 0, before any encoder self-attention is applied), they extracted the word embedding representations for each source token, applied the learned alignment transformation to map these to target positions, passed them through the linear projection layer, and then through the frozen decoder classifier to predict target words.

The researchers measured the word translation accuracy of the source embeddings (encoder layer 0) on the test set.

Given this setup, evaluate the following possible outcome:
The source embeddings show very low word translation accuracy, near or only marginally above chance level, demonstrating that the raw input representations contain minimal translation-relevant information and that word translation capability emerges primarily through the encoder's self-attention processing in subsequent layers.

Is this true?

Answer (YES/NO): NO